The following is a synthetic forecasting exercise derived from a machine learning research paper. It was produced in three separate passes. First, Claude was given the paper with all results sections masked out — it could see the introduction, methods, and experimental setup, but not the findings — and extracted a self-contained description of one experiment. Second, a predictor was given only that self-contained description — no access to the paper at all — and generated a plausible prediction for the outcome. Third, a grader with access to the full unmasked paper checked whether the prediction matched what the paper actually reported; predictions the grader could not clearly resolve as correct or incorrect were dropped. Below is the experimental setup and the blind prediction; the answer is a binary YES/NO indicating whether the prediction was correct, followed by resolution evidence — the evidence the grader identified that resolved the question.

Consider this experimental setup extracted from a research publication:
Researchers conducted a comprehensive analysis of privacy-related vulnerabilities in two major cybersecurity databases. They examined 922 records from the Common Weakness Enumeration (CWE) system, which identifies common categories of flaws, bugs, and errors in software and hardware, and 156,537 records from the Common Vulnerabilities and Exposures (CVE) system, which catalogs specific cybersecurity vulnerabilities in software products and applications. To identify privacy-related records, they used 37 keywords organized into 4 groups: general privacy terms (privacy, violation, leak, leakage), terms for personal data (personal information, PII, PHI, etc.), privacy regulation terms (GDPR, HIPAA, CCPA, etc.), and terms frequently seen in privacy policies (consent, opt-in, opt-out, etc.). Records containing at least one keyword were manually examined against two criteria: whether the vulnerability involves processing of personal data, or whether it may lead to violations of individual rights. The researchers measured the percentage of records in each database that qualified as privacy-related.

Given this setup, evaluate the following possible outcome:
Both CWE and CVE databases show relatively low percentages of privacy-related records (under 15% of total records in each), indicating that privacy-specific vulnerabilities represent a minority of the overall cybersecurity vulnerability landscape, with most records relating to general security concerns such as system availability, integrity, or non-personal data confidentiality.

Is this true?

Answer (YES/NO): YES